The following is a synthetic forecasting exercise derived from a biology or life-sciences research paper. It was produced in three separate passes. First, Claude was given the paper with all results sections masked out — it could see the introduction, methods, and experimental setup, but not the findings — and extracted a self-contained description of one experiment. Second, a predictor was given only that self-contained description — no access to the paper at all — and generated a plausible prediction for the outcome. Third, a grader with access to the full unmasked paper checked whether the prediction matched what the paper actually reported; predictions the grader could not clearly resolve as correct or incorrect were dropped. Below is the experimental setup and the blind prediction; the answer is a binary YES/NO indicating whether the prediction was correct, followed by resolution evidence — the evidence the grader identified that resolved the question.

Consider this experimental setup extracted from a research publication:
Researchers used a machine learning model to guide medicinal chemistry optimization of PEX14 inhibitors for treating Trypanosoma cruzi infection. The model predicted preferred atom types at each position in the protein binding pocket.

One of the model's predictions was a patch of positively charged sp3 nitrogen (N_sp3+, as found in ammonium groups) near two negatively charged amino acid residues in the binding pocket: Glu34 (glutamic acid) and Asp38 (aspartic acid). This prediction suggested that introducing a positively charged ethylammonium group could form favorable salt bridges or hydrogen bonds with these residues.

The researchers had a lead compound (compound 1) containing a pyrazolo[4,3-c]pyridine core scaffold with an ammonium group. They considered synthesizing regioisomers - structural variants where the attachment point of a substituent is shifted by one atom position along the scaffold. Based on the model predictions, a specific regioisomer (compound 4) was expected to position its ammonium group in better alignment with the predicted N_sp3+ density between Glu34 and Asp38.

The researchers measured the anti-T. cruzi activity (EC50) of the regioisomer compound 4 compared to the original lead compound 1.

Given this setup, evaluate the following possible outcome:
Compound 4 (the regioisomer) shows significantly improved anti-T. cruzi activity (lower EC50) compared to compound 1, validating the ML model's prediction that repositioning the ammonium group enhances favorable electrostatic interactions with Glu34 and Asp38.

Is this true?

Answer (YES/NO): YES